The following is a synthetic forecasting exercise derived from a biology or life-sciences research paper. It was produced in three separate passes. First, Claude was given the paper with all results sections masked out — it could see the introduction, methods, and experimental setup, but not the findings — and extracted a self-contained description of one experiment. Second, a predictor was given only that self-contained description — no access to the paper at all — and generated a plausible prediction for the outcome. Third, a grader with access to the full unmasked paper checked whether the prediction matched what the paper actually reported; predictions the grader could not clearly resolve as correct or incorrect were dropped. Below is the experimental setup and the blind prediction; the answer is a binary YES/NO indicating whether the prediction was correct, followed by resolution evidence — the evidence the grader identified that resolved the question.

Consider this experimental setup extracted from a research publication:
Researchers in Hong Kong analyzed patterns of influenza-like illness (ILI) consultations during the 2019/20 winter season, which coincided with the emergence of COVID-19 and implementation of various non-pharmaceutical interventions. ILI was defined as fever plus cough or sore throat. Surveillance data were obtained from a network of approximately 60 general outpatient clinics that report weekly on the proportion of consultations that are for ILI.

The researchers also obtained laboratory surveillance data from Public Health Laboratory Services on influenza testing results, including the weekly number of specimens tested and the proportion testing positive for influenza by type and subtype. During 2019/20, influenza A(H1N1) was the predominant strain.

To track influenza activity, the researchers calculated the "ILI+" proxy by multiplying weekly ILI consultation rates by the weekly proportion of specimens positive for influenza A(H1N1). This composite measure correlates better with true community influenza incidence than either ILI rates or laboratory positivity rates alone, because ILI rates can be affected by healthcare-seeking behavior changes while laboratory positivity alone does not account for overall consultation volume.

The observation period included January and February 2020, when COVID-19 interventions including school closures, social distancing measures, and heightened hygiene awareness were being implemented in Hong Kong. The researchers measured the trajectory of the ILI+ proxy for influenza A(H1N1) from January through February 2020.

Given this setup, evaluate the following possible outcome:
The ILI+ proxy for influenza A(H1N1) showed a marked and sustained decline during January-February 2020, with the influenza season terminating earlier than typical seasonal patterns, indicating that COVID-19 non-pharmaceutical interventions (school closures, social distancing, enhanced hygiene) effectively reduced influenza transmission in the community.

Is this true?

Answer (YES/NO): YES